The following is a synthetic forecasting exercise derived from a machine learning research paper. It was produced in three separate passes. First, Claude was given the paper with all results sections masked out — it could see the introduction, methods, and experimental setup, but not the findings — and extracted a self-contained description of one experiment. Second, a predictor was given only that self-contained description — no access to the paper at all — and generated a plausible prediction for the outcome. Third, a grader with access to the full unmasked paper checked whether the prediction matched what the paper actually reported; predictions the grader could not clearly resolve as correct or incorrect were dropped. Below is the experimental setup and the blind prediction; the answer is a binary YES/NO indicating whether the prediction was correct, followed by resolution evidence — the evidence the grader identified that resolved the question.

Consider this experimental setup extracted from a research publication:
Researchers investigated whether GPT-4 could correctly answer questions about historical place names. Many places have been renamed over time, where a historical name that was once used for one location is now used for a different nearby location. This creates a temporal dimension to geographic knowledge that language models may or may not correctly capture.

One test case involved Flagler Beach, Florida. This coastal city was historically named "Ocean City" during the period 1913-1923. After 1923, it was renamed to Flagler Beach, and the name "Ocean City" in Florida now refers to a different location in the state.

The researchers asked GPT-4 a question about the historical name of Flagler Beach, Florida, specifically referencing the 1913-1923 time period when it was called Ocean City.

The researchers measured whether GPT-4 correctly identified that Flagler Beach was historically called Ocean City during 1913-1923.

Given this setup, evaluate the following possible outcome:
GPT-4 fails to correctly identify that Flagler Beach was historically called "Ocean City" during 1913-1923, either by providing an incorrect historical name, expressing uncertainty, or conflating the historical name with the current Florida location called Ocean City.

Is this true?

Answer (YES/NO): YES